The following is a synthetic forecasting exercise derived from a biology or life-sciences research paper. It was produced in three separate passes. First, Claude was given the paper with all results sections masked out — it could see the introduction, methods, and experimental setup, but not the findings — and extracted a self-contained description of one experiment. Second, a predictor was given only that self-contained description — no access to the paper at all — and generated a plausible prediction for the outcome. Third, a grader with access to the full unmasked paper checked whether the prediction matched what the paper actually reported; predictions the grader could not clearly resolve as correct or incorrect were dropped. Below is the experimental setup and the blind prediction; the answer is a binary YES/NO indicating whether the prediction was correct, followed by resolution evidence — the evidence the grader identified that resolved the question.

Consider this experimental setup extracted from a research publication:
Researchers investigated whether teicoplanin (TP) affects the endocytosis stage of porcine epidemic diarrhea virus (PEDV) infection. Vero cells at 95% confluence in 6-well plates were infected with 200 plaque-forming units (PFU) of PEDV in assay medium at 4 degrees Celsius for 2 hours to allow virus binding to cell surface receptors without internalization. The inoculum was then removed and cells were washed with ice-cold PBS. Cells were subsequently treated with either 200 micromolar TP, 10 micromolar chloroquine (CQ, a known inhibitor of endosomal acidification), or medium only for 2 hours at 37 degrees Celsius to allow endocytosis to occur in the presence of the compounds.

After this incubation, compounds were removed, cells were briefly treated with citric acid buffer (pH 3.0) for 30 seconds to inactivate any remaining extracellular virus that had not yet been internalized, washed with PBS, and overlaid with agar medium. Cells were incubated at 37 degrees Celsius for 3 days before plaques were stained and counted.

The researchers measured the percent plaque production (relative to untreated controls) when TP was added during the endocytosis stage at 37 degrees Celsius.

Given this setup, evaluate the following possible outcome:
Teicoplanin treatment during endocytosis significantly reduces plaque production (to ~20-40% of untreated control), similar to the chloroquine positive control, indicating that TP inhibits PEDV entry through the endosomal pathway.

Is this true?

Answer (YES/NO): YES